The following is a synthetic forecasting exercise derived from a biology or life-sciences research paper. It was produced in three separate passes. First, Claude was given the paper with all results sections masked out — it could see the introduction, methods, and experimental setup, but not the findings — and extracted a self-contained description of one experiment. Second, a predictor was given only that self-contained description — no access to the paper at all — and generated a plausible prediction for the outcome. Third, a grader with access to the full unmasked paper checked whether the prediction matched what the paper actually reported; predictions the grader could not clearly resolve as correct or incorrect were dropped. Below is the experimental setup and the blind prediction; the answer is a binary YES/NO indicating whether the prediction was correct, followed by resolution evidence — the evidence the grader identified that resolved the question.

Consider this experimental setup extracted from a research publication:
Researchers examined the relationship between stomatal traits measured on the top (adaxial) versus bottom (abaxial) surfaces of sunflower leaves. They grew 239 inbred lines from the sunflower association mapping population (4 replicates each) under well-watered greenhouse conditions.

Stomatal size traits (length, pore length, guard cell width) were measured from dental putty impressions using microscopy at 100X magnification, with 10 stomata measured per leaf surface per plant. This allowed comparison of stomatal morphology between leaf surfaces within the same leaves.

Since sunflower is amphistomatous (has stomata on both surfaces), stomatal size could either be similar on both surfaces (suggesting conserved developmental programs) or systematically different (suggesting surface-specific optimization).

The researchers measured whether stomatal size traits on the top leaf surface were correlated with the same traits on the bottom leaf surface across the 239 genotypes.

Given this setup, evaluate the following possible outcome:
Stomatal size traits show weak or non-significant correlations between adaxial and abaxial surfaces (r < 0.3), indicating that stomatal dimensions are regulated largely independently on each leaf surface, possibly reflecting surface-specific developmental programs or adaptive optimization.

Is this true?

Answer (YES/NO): NO